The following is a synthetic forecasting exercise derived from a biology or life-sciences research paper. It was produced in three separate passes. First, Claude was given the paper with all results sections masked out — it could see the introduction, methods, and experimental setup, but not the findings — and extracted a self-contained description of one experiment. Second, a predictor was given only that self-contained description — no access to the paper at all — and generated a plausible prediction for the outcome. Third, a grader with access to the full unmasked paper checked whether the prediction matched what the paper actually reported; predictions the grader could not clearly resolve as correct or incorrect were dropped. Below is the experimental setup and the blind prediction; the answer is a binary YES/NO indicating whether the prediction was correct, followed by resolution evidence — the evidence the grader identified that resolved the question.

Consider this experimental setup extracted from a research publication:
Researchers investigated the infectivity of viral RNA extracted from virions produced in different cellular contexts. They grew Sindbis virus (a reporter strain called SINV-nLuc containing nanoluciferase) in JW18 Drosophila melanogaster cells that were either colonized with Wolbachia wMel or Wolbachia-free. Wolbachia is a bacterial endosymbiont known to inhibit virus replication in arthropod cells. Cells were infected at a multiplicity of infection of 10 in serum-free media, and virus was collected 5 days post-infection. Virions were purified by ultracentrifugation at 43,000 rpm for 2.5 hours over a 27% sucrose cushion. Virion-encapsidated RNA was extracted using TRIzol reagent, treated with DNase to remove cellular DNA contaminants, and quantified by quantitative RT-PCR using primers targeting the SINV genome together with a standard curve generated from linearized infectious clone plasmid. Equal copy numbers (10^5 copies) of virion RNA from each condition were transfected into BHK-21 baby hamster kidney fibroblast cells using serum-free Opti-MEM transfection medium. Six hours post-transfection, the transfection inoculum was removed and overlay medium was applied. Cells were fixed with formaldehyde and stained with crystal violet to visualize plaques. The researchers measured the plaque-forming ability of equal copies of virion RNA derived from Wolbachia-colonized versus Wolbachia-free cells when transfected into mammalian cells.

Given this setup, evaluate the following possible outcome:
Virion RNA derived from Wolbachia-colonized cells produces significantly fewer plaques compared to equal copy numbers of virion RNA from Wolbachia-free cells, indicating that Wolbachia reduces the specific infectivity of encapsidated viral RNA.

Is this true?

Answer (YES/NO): YES